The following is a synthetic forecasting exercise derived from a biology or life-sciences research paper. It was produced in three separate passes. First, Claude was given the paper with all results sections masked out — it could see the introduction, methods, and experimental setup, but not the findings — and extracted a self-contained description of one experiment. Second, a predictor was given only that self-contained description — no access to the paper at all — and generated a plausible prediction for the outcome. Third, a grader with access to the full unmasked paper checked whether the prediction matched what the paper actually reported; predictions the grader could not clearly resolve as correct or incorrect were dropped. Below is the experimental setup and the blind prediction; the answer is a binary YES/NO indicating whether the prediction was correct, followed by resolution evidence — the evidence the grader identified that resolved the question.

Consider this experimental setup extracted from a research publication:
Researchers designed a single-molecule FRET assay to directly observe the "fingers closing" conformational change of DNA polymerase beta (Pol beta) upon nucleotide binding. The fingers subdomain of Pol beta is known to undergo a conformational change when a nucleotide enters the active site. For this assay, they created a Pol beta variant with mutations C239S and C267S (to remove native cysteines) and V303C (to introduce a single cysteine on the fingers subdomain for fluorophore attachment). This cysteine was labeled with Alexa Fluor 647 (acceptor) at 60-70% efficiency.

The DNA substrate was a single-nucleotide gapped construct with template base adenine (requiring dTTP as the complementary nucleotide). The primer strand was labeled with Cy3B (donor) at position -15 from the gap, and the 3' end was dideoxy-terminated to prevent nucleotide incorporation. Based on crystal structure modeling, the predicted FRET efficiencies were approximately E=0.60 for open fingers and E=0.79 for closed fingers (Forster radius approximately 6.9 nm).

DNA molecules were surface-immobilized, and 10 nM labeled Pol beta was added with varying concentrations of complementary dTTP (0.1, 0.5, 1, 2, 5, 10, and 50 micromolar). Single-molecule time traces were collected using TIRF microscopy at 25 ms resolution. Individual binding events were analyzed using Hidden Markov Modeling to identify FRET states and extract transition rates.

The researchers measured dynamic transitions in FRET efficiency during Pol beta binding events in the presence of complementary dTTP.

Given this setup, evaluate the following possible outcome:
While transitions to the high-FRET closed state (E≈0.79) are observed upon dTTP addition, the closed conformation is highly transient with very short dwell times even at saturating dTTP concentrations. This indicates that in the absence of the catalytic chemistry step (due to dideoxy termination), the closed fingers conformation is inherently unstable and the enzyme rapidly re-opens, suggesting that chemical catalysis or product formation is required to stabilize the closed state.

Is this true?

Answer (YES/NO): NO